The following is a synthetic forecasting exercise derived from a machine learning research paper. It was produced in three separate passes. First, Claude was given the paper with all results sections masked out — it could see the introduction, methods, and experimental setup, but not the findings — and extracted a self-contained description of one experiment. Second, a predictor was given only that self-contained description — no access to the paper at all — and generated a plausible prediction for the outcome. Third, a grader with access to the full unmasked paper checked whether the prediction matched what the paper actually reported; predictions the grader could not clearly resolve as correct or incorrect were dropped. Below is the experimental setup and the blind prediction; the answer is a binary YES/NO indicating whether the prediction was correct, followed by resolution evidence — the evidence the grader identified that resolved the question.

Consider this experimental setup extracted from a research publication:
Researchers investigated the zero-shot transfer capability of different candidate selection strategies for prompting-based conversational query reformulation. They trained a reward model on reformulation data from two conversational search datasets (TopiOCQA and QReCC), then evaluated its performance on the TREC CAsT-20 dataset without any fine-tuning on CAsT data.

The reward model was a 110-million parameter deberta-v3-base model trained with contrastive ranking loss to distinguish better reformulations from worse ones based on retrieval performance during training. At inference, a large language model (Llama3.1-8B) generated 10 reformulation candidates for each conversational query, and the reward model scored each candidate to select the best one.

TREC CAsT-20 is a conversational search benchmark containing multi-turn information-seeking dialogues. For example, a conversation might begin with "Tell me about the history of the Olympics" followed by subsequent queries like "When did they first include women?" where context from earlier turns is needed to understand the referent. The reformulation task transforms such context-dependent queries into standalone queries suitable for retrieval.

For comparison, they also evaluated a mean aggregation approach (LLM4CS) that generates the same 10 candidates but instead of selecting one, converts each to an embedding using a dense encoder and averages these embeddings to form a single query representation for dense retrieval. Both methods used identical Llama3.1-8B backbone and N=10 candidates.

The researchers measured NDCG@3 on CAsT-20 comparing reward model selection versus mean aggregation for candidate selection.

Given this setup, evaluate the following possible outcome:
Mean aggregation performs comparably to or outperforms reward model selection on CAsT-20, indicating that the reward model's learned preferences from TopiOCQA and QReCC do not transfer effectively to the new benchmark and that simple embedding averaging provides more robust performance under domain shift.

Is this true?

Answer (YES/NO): NO